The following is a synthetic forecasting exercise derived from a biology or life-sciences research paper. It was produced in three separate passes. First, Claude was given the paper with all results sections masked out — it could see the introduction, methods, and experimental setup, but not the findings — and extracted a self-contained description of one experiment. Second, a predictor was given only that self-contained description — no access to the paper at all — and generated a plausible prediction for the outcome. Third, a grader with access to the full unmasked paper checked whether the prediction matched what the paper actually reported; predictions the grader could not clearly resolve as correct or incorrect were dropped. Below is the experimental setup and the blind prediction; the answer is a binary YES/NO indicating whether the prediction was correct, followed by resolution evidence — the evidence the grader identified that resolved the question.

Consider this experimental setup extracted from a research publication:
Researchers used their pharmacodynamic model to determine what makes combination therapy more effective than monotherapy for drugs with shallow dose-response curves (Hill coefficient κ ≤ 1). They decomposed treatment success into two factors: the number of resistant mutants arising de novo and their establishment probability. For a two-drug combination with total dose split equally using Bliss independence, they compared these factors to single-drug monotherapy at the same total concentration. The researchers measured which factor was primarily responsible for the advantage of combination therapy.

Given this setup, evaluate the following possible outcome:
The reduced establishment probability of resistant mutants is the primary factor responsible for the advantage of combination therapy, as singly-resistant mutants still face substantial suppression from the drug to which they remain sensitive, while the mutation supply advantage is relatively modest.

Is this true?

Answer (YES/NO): YES